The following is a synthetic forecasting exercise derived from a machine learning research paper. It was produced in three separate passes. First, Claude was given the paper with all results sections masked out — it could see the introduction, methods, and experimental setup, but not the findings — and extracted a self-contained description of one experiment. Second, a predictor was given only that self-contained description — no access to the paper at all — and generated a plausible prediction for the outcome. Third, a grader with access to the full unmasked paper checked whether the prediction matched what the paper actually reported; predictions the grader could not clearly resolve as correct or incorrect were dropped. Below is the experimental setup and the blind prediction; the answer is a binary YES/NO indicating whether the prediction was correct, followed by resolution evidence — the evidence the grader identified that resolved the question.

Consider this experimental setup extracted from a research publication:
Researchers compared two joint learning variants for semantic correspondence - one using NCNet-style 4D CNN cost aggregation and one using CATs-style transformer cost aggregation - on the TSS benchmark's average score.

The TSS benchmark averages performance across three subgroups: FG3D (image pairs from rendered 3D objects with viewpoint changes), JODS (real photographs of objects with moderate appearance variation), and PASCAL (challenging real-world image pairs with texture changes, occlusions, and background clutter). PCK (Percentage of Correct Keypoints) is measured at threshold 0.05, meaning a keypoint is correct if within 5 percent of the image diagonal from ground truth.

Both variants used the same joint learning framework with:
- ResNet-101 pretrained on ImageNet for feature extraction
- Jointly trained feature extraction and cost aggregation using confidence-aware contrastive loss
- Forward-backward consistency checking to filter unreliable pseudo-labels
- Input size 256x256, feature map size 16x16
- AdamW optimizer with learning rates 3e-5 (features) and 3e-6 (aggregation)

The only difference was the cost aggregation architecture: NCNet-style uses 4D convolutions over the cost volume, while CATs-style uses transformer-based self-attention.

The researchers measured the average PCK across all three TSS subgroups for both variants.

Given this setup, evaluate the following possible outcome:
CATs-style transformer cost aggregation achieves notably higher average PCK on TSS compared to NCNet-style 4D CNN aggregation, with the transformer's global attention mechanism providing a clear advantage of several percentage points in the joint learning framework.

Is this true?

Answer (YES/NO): NO